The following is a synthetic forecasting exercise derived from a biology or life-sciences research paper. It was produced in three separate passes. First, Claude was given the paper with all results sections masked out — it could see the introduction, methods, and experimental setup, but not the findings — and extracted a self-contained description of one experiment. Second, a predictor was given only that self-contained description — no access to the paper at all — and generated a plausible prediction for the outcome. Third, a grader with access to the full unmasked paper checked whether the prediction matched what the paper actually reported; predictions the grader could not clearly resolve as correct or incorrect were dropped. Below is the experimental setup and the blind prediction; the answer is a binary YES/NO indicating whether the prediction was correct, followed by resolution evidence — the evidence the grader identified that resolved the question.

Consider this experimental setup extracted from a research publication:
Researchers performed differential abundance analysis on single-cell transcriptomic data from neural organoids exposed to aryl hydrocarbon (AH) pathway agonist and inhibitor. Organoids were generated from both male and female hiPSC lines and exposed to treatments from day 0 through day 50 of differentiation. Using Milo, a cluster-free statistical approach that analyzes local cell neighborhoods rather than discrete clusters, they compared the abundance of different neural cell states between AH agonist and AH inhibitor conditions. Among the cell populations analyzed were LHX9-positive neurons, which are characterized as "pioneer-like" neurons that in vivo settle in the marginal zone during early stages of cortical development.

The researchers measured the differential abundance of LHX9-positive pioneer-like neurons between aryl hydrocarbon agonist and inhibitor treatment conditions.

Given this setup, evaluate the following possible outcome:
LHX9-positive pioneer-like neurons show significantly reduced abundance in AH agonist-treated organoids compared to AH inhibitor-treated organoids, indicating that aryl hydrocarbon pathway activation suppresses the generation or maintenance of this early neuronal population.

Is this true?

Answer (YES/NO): YES